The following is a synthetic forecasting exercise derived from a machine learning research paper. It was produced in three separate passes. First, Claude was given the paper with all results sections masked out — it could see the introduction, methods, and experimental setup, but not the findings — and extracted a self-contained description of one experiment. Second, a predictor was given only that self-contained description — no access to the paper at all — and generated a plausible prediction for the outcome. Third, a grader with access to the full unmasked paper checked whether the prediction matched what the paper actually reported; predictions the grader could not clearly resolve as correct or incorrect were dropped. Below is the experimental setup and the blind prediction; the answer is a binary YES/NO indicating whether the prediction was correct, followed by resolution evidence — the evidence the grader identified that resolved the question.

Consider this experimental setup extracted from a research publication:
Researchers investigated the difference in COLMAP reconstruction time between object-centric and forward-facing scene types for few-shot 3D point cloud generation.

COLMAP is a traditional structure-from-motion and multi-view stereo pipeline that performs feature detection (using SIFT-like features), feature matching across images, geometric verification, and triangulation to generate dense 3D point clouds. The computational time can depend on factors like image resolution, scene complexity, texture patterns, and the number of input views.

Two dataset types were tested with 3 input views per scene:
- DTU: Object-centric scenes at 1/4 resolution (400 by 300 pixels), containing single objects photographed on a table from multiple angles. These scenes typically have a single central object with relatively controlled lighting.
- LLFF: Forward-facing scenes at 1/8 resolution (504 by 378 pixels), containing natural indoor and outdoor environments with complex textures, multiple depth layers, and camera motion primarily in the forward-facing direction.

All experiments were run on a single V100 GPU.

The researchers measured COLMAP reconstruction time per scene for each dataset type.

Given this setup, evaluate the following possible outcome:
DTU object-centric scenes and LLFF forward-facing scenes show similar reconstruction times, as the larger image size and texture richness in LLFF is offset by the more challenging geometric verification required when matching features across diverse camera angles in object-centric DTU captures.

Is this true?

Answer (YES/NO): NO